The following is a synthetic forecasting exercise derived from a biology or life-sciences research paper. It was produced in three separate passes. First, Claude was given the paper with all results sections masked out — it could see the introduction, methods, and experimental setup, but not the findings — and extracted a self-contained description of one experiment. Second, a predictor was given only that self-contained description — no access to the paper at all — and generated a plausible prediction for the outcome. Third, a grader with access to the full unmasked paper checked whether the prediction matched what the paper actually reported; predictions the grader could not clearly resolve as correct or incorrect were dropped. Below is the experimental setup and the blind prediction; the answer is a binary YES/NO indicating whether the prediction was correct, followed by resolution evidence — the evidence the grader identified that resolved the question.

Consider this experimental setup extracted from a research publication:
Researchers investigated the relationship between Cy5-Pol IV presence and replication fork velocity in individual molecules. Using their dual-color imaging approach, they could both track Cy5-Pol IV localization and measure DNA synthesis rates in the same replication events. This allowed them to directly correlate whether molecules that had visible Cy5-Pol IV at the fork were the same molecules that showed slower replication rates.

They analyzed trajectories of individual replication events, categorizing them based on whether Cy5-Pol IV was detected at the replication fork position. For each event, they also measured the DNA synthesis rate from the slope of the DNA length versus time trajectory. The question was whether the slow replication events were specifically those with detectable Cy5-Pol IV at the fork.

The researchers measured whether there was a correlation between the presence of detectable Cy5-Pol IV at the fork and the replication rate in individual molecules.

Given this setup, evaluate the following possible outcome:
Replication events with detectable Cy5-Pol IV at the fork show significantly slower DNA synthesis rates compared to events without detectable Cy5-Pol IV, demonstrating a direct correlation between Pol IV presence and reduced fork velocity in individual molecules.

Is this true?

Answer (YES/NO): YES